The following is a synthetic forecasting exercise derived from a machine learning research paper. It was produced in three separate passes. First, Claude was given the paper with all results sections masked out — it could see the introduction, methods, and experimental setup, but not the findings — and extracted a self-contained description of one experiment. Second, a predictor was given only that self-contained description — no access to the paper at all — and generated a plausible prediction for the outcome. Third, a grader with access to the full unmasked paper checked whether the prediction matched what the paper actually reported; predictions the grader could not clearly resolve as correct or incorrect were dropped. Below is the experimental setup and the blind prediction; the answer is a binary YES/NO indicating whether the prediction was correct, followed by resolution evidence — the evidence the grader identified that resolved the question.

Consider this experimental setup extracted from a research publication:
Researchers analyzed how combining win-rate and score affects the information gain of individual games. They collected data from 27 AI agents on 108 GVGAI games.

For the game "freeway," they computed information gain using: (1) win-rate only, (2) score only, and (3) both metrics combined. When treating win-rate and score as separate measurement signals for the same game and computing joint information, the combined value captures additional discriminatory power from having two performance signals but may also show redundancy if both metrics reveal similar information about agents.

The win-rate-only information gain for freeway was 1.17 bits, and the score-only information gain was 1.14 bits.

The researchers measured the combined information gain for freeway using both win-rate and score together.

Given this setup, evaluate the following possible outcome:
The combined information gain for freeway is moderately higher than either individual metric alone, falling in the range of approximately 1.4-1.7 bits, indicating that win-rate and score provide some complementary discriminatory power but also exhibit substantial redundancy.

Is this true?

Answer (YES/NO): NO